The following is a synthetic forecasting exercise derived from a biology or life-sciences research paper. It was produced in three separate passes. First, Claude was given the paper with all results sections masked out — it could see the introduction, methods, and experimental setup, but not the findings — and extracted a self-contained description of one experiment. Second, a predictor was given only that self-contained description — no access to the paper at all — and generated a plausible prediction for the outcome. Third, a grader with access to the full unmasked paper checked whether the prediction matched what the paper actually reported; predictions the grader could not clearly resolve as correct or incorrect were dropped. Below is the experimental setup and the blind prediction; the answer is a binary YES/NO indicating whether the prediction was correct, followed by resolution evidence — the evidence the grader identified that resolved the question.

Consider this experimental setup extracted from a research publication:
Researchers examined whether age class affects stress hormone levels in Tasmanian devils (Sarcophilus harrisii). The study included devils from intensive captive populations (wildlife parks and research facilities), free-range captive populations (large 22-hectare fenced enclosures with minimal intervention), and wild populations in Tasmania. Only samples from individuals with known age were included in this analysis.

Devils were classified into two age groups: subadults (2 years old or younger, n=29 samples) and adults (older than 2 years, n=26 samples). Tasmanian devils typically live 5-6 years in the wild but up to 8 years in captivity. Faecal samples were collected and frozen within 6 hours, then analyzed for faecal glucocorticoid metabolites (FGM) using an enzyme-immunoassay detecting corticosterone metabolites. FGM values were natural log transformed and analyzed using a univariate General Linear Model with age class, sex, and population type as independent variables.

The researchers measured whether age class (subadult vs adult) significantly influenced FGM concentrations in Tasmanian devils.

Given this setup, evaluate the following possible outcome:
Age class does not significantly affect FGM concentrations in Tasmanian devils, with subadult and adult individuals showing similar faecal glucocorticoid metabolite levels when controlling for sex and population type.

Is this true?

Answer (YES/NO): YES